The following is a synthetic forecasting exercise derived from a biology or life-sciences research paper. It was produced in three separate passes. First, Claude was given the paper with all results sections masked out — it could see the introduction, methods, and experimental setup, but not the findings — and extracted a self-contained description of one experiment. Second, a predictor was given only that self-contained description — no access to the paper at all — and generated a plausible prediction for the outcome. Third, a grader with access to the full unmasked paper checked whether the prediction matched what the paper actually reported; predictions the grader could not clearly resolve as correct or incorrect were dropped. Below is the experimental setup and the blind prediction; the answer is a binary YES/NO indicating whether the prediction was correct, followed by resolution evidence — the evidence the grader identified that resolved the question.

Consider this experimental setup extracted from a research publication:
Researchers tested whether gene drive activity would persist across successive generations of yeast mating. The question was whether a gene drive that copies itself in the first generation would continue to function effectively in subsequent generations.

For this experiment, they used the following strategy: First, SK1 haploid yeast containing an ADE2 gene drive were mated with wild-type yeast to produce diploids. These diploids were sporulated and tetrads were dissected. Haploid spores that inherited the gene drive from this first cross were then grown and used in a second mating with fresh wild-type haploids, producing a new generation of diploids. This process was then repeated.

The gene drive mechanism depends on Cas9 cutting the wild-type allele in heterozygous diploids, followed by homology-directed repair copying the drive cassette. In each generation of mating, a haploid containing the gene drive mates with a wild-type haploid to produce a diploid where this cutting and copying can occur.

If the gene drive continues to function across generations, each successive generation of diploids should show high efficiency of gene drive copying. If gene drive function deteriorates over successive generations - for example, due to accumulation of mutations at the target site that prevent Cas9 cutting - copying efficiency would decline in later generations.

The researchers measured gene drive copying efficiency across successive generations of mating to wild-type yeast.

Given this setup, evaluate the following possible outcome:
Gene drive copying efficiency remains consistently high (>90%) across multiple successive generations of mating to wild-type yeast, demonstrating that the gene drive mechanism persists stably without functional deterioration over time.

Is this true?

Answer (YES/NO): YES